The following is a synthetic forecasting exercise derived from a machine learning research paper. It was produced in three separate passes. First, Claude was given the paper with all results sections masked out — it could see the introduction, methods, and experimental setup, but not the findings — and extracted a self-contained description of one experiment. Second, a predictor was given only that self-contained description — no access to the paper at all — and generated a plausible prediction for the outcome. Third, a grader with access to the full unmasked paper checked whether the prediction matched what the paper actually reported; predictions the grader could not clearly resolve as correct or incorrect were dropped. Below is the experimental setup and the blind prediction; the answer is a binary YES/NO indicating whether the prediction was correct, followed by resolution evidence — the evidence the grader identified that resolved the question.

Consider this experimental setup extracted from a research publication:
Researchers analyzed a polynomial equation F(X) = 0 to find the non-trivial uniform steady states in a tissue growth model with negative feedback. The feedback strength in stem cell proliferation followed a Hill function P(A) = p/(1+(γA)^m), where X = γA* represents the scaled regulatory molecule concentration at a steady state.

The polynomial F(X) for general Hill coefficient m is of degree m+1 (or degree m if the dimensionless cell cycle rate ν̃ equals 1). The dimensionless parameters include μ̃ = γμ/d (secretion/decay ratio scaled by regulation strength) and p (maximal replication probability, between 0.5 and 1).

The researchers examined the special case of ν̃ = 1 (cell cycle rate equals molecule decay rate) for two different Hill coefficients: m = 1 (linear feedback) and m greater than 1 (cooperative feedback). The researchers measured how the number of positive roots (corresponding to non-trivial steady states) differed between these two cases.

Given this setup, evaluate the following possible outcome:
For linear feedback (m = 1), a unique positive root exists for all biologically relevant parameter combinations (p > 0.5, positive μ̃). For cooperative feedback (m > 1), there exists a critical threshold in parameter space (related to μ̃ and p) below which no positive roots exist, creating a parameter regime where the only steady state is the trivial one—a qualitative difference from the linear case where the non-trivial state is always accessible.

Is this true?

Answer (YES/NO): NO